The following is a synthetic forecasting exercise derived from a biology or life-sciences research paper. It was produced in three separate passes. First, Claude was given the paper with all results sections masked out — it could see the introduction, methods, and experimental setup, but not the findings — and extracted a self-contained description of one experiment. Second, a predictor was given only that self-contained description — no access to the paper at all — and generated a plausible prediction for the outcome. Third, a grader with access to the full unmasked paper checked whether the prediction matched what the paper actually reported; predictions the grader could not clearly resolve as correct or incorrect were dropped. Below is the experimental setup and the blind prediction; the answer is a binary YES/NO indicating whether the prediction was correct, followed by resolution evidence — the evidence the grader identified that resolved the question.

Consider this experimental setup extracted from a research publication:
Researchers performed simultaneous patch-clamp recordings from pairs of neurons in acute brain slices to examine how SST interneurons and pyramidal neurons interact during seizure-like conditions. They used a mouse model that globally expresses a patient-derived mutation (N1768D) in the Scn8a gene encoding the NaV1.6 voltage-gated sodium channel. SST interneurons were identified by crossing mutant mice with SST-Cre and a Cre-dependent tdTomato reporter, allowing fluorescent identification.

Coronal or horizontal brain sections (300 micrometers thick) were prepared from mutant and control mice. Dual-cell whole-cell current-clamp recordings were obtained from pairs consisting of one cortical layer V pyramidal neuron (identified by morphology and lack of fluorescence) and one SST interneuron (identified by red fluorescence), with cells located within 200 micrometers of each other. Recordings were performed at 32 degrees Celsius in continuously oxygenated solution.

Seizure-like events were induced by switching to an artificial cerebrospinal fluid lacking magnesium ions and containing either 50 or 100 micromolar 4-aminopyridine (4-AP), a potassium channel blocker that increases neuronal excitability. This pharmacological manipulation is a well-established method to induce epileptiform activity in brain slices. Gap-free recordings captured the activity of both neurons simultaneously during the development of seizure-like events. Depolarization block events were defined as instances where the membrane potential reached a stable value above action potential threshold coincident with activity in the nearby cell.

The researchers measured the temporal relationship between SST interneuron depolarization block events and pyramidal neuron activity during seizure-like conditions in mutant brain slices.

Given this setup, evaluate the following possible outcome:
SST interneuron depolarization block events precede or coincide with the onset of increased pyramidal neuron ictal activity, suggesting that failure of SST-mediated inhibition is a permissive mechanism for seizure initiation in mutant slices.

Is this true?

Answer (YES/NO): YES